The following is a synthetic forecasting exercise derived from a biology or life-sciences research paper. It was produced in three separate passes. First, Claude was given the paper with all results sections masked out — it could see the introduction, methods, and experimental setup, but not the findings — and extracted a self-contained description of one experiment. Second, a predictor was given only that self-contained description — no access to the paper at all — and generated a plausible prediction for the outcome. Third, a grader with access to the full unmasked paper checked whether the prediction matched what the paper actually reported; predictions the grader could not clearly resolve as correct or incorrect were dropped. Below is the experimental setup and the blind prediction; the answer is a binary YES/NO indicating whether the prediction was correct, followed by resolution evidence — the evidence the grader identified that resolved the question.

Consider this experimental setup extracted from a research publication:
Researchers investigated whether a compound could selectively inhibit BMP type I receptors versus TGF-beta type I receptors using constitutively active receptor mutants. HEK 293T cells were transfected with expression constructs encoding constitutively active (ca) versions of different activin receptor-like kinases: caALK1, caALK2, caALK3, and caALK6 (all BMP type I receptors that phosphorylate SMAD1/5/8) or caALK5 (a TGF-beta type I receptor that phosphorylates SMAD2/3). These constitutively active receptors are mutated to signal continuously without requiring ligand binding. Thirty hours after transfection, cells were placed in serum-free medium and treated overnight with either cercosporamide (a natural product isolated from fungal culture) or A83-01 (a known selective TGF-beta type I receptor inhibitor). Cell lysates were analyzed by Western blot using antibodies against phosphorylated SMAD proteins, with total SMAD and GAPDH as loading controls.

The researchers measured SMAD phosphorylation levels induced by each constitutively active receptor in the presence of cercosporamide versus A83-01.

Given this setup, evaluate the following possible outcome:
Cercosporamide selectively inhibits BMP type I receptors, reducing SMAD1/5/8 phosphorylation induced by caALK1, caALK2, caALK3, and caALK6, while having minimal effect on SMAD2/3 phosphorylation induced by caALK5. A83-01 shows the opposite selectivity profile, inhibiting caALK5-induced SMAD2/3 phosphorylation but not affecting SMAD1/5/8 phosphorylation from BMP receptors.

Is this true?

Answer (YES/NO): NO